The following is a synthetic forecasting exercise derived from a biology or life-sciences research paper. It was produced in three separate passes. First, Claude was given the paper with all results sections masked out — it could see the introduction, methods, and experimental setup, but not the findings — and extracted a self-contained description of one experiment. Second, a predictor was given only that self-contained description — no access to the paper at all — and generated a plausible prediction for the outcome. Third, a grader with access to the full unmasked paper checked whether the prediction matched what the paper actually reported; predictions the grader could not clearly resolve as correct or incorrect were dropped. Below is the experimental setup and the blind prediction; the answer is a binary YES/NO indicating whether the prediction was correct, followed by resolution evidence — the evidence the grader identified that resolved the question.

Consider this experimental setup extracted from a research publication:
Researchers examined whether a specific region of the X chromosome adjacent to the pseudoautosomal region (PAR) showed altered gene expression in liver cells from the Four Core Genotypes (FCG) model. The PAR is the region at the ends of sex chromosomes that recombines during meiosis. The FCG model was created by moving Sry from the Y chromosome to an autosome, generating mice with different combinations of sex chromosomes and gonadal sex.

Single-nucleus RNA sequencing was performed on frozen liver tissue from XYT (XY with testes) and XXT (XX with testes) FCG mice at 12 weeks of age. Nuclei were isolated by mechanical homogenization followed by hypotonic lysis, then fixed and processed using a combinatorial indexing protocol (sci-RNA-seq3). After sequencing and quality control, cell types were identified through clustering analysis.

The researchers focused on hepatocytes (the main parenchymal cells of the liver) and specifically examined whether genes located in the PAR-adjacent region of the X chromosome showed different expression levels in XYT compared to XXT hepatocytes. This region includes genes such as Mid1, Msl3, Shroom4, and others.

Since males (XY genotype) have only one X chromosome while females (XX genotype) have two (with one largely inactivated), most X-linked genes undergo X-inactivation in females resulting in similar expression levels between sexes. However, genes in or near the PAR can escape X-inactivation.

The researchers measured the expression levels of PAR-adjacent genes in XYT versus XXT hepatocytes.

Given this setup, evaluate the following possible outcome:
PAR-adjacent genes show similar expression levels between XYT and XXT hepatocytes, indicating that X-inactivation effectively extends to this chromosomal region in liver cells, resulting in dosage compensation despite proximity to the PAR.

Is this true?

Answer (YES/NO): NO